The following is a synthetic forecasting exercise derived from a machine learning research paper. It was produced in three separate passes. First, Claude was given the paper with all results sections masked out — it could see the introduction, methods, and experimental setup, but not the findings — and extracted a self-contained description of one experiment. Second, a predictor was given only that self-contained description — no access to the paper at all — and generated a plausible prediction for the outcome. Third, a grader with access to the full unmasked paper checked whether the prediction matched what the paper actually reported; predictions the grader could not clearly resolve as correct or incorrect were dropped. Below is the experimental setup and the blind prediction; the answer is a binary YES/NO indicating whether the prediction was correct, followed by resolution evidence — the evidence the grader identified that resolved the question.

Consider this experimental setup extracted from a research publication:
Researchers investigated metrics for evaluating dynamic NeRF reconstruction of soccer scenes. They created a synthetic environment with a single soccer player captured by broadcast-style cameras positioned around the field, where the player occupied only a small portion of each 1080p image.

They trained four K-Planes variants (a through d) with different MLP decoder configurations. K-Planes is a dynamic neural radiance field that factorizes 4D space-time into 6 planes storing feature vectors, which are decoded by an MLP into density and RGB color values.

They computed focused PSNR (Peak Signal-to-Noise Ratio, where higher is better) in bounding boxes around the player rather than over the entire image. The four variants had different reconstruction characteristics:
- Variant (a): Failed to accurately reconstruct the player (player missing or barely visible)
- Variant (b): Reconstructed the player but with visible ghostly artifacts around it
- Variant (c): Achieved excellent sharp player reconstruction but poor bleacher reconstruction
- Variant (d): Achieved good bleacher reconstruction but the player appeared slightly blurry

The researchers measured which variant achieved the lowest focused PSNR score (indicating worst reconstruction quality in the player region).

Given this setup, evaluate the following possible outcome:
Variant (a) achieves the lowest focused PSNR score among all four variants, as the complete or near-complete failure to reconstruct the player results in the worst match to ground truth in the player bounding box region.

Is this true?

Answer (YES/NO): YES